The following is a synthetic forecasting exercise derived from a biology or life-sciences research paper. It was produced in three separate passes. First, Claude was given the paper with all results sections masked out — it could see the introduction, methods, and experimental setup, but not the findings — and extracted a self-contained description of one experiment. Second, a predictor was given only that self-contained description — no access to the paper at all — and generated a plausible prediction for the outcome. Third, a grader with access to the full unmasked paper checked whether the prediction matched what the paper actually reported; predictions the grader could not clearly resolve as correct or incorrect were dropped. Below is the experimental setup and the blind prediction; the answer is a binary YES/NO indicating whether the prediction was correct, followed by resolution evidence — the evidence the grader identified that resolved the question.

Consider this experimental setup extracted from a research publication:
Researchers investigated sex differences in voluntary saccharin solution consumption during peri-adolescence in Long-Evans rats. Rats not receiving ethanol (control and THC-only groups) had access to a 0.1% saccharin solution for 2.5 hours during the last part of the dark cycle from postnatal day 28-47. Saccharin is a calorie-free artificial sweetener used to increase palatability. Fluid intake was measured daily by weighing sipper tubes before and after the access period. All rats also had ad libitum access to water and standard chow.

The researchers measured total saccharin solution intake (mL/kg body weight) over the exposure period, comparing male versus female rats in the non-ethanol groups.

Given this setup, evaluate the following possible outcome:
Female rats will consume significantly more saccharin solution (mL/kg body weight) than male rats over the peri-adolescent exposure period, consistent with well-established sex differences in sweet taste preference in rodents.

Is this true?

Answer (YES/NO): NO